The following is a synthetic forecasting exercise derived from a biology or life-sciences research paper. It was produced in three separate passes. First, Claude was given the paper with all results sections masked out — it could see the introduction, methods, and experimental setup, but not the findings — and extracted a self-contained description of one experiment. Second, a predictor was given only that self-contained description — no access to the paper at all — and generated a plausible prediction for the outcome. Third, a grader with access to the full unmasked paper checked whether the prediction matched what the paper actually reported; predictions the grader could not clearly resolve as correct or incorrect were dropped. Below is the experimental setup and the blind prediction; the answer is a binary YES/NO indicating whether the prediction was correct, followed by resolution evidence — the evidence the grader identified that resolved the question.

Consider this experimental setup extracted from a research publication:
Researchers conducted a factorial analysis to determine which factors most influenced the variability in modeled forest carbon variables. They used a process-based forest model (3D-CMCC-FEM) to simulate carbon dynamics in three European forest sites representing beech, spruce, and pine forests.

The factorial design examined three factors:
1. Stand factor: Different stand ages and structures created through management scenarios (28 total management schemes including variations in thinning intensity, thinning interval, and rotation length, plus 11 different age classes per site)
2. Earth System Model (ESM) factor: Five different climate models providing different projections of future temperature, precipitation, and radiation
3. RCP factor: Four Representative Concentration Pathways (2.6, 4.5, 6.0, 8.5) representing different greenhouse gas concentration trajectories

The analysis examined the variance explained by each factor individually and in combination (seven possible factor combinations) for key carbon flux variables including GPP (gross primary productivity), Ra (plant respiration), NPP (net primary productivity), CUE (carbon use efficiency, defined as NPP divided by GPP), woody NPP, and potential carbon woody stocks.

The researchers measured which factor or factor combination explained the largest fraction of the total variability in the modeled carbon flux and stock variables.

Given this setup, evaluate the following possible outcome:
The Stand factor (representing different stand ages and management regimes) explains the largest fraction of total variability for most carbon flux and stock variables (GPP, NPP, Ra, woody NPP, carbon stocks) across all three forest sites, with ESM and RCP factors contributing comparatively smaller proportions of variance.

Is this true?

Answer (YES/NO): YES